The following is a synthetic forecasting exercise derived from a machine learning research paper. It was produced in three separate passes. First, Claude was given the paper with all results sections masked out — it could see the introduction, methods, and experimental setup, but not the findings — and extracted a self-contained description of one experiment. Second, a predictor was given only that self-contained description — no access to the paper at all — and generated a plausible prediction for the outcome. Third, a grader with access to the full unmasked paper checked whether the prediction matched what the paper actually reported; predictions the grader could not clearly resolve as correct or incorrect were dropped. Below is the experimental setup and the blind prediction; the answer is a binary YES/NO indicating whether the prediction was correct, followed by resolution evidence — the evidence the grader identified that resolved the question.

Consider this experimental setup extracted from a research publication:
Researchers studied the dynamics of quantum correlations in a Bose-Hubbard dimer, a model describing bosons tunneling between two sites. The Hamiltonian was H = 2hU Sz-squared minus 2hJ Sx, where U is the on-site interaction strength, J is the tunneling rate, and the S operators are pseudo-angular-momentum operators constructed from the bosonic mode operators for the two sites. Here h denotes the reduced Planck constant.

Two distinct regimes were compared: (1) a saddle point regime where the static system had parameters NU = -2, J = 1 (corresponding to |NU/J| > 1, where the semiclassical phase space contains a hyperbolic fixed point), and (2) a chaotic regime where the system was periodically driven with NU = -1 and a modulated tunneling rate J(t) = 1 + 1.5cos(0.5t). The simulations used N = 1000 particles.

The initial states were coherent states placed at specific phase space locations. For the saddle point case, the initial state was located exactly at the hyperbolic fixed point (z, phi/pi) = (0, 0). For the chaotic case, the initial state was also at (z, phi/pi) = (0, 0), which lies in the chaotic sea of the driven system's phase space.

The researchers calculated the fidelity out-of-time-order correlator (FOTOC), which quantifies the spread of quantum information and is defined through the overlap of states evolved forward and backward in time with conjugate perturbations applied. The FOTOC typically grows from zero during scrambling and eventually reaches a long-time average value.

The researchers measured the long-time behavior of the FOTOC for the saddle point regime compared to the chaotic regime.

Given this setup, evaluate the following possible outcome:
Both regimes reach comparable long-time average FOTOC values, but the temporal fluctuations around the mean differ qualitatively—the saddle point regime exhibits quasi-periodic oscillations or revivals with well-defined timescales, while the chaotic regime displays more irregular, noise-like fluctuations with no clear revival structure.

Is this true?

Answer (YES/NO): NO